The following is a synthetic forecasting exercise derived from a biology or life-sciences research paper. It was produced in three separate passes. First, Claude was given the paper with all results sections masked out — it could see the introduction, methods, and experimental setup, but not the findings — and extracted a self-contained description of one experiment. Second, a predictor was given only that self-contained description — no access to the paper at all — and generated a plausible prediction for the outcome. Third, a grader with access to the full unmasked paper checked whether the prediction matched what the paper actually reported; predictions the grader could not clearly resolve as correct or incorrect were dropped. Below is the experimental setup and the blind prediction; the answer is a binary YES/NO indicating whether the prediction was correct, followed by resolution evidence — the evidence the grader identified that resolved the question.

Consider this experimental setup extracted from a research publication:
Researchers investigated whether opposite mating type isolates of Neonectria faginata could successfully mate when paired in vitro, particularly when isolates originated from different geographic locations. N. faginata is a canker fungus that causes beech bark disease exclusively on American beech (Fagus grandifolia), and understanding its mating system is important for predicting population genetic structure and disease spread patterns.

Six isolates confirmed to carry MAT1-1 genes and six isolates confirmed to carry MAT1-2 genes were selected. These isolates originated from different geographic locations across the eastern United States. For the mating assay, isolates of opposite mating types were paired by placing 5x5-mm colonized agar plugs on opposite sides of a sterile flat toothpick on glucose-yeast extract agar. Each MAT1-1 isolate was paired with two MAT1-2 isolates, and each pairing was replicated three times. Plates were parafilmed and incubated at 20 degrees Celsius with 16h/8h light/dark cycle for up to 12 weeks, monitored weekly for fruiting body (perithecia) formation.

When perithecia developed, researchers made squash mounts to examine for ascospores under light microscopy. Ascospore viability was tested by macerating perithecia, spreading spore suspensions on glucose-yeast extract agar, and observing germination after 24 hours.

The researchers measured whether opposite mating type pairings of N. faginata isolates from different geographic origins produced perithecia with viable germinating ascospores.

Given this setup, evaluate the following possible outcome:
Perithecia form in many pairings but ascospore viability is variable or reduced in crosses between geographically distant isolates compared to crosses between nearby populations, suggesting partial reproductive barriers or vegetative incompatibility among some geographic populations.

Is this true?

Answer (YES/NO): NO